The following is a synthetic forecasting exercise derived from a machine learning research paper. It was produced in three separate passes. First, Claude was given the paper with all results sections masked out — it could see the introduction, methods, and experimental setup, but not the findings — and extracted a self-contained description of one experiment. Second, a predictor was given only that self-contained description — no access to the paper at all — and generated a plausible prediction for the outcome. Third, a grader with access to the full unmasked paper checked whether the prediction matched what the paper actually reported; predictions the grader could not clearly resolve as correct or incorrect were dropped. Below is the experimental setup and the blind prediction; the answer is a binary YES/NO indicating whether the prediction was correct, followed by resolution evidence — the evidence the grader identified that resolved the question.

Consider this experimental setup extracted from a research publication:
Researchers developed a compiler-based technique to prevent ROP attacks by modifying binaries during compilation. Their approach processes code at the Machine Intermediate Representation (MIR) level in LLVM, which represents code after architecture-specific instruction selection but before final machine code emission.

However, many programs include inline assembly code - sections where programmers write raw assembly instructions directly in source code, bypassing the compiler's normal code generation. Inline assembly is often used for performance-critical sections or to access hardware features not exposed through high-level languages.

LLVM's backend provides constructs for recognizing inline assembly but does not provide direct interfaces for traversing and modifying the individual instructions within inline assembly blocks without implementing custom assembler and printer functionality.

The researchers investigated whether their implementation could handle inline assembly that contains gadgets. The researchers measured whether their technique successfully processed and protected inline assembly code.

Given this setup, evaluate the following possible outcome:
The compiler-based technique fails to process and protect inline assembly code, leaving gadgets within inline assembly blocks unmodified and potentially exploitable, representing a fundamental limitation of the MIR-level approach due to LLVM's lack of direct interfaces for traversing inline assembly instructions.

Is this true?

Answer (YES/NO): YES